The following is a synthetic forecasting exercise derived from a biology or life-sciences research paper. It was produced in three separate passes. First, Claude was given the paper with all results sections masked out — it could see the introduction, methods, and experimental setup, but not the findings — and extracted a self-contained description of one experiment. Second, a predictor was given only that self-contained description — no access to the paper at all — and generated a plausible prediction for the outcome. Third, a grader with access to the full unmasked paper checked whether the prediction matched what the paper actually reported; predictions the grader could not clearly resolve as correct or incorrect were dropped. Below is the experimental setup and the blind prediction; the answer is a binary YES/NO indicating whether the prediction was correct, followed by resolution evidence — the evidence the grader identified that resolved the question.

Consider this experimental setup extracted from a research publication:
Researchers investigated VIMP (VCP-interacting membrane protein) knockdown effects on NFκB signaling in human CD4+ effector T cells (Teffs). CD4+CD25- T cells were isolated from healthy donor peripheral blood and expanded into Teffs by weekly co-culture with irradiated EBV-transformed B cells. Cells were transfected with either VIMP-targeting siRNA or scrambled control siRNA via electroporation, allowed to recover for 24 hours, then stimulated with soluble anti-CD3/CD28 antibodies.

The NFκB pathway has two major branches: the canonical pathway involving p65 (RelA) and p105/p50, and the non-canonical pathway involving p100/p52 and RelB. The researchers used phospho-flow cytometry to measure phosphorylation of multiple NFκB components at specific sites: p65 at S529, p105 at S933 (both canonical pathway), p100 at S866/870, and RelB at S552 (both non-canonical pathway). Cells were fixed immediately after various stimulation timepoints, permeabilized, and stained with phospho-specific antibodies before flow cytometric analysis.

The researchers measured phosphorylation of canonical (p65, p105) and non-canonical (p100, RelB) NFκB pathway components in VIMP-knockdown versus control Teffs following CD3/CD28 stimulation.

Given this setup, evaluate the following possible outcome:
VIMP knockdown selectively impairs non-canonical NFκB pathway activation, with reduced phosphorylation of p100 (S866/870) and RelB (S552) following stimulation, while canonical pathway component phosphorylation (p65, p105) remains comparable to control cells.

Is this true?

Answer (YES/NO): NO